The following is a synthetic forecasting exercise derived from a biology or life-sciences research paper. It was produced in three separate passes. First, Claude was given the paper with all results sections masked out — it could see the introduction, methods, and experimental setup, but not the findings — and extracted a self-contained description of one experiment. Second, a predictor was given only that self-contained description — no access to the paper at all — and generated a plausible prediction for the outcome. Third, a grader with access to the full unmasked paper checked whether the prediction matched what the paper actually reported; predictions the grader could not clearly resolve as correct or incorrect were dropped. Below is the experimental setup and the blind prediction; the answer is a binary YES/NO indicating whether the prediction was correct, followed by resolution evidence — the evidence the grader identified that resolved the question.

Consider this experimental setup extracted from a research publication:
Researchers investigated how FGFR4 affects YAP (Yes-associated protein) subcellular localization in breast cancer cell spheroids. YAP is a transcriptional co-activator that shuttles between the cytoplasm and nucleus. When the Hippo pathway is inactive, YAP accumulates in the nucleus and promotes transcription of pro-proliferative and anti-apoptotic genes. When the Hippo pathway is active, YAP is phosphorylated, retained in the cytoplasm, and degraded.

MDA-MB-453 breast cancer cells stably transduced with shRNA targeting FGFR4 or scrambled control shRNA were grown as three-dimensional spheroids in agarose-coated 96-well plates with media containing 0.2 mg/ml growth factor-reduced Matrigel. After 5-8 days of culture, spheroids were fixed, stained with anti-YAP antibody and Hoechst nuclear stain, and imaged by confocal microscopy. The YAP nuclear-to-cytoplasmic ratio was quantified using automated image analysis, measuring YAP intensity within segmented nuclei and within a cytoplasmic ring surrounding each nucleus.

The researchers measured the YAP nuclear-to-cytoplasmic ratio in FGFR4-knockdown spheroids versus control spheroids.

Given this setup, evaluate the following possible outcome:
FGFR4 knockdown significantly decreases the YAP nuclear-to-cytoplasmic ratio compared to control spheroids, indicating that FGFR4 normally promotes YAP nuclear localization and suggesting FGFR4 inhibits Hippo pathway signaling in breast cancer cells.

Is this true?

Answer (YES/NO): NO